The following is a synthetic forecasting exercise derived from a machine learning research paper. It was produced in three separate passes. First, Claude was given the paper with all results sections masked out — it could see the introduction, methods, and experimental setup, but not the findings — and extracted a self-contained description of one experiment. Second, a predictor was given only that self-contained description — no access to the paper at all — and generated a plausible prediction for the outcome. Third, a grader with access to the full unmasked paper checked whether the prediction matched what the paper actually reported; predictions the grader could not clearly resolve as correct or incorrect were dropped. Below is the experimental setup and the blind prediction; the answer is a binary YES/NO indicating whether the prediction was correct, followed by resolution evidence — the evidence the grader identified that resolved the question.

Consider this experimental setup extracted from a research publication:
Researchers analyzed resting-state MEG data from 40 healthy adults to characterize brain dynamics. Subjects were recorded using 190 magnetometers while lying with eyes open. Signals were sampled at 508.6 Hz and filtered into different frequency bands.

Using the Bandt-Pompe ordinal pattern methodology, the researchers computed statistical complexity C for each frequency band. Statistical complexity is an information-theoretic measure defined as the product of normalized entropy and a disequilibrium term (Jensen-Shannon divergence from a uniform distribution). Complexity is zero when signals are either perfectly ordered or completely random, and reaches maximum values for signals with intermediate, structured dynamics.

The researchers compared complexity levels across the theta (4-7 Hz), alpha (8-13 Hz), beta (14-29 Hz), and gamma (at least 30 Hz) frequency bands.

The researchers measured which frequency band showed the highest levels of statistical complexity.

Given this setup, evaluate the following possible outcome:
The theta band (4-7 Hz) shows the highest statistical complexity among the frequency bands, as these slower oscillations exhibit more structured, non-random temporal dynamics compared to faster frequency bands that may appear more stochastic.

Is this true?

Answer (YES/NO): NO